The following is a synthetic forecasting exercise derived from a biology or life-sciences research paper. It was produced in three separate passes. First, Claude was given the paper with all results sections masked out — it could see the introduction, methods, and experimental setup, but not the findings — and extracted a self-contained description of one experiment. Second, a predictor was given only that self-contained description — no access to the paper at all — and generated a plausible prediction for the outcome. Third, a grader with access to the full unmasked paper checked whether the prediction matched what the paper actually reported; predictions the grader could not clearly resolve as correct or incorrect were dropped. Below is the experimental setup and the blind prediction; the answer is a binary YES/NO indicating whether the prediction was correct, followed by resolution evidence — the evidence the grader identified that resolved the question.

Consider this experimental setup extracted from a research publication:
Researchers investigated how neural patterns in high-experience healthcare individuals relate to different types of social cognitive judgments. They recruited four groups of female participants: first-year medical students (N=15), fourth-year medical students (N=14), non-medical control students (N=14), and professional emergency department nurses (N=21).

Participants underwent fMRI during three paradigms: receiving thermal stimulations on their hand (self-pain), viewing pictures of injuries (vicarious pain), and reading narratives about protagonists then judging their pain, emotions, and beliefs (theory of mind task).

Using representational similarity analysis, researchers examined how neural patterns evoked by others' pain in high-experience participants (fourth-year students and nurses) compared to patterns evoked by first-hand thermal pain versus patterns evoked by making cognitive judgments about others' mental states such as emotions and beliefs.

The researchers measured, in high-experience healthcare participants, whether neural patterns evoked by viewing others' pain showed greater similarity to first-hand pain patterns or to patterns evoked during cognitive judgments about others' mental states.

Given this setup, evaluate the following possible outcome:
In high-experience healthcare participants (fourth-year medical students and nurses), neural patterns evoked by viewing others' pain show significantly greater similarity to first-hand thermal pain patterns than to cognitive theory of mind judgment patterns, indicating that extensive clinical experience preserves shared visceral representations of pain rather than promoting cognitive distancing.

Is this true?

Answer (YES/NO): NO